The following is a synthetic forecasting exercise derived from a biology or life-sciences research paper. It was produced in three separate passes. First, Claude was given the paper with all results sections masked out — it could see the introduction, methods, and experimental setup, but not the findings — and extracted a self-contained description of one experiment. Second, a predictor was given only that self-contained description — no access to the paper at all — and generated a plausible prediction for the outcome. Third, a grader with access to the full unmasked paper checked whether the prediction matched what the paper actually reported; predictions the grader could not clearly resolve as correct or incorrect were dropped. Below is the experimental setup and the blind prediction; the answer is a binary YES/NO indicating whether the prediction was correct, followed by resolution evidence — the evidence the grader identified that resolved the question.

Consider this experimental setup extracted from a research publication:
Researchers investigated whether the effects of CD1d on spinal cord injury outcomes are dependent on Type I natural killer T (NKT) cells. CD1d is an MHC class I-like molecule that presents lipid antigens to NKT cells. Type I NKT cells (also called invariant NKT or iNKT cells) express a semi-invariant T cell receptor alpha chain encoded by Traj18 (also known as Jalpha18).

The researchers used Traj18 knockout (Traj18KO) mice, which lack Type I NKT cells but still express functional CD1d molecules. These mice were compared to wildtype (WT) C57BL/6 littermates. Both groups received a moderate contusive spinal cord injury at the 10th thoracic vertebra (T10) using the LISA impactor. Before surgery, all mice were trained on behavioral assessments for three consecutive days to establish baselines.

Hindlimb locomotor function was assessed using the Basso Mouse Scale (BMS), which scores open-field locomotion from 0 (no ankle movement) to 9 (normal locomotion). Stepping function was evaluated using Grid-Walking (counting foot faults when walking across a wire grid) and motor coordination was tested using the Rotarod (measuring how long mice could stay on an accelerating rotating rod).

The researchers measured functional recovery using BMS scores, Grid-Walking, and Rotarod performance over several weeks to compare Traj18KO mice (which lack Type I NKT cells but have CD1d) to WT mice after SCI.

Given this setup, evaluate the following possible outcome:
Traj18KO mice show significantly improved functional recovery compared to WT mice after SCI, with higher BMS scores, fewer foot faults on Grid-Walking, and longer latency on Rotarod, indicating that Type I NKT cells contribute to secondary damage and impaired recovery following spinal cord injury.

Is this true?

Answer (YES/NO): NO